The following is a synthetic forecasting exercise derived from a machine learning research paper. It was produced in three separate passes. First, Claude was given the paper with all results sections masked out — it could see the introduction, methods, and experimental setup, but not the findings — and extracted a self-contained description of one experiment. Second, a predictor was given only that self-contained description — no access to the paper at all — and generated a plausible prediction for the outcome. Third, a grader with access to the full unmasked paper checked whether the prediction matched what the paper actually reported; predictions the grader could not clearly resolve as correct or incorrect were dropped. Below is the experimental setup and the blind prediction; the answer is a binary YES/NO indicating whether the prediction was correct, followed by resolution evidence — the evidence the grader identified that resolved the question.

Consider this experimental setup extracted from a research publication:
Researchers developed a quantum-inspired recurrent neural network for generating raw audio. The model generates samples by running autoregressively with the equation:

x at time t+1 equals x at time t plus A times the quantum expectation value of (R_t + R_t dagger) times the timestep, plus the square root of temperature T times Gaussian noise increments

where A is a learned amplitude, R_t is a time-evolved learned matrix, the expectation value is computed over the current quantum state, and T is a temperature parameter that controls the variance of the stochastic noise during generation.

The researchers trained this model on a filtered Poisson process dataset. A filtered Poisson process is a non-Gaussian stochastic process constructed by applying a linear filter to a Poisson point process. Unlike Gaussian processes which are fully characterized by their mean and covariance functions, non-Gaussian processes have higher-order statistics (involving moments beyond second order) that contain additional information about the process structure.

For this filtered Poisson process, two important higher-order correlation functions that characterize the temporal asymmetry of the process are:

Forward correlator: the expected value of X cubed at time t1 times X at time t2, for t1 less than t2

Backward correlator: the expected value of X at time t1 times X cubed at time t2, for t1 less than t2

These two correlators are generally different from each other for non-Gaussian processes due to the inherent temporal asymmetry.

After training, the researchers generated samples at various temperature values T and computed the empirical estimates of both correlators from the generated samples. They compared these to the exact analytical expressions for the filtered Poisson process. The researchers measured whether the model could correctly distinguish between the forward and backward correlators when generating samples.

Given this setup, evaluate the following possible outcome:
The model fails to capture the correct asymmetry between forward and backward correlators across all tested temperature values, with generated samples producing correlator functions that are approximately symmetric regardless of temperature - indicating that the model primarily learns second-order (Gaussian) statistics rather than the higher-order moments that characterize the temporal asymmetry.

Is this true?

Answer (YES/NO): YES